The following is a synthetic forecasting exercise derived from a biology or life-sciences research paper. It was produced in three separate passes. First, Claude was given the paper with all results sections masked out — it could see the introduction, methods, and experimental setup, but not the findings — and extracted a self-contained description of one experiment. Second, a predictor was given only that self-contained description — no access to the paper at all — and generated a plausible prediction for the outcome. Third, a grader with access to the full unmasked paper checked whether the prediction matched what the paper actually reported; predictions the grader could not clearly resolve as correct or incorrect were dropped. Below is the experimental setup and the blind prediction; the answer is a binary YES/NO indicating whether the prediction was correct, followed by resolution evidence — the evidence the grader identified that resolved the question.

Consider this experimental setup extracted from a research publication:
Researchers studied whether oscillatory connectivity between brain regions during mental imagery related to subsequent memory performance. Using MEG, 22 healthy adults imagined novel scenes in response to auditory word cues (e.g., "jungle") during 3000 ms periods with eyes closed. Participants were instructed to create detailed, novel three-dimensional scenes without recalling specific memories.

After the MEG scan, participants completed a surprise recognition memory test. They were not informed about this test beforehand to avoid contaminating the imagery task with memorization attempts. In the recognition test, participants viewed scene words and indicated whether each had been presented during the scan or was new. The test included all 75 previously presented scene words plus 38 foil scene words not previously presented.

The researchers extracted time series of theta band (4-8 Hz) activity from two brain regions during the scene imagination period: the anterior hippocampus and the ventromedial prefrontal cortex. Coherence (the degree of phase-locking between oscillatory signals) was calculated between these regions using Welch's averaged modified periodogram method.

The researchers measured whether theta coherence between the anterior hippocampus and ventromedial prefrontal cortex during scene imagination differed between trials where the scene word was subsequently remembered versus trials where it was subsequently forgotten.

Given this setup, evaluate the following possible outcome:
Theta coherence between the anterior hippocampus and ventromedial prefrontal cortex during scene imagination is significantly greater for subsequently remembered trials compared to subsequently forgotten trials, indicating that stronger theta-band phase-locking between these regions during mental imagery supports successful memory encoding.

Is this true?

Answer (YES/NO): YES